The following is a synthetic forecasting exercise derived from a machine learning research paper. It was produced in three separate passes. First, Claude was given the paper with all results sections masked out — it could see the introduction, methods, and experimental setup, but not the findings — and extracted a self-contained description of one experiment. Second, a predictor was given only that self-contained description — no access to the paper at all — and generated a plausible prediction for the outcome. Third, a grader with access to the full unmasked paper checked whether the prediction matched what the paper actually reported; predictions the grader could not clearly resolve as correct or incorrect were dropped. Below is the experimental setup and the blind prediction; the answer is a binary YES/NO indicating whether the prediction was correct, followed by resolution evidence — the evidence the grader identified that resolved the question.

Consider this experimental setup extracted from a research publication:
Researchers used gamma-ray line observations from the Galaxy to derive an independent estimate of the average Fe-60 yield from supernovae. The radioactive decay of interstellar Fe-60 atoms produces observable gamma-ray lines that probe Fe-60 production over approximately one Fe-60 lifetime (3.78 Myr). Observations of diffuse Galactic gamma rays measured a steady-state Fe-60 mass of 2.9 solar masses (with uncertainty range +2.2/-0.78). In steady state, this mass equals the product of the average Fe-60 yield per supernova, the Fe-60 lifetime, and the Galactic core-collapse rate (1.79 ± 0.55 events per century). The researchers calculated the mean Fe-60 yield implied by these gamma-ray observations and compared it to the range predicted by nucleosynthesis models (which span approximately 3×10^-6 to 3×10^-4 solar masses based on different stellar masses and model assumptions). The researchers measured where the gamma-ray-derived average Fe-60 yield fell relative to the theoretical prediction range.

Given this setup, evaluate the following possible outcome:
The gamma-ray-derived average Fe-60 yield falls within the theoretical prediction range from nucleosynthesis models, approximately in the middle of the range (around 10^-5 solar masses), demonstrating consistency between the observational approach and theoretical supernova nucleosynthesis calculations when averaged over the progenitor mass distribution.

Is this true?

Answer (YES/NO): YES